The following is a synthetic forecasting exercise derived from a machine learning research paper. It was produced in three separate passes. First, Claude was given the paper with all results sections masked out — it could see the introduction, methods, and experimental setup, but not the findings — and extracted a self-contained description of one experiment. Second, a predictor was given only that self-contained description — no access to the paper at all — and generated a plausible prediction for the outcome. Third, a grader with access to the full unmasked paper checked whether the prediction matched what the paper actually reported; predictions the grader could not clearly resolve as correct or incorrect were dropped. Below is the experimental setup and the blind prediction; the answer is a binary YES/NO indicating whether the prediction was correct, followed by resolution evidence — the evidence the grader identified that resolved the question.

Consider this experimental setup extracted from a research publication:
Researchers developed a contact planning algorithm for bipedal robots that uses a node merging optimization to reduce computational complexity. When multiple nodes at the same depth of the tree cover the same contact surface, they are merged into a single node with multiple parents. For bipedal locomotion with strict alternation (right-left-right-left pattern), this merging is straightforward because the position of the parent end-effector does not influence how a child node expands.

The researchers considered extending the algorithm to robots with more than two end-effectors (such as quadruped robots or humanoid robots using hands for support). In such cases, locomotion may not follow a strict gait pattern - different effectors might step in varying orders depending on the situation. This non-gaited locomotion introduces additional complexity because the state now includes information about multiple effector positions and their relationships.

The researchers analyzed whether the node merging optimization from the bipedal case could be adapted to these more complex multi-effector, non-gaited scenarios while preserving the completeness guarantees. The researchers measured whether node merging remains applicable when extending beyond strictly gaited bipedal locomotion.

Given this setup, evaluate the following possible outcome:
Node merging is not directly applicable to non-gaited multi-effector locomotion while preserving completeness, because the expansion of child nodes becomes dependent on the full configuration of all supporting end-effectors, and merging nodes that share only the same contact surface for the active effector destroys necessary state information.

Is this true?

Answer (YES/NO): NO